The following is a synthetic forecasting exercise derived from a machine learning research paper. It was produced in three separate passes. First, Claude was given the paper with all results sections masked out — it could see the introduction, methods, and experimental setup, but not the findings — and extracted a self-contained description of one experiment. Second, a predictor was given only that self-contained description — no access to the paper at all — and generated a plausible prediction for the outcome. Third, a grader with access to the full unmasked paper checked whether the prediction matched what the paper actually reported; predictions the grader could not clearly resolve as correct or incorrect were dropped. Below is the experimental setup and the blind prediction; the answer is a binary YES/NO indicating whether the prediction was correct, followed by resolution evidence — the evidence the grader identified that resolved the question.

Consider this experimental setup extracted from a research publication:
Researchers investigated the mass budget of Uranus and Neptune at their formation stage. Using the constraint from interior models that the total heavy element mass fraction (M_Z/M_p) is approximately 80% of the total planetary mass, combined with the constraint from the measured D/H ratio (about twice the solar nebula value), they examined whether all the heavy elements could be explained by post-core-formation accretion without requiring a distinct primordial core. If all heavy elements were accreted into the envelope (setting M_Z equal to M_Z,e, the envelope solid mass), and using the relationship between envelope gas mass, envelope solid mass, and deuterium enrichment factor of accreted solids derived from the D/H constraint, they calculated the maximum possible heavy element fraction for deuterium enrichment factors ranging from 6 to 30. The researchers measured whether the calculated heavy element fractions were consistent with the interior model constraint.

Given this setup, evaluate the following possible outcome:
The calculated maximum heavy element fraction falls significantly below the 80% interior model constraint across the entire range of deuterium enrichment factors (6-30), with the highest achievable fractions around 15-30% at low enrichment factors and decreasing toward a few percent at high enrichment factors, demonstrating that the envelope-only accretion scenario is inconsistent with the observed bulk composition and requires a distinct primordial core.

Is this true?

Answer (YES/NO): NO